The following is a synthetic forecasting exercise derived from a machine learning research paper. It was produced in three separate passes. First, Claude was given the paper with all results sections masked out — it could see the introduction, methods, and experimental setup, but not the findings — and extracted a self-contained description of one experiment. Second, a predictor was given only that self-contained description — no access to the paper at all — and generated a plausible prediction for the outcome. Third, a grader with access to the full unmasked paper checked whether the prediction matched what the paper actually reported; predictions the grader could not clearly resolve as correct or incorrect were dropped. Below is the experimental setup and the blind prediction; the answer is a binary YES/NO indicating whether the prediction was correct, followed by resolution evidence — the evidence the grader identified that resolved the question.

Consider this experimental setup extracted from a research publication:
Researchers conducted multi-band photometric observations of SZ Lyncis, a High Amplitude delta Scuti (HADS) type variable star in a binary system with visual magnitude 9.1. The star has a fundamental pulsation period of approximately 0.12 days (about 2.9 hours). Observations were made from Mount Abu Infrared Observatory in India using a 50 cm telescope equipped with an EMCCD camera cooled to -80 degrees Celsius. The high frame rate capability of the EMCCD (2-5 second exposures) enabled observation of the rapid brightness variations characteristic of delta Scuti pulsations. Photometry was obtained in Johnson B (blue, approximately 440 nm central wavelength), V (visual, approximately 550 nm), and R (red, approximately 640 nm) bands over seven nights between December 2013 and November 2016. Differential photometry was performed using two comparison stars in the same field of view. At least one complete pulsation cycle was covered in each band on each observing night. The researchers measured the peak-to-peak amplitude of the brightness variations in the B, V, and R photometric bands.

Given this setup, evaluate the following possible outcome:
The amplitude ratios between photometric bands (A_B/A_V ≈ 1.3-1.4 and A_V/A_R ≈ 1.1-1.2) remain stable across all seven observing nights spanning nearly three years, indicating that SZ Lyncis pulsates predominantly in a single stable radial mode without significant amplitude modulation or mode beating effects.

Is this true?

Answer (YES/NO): NO